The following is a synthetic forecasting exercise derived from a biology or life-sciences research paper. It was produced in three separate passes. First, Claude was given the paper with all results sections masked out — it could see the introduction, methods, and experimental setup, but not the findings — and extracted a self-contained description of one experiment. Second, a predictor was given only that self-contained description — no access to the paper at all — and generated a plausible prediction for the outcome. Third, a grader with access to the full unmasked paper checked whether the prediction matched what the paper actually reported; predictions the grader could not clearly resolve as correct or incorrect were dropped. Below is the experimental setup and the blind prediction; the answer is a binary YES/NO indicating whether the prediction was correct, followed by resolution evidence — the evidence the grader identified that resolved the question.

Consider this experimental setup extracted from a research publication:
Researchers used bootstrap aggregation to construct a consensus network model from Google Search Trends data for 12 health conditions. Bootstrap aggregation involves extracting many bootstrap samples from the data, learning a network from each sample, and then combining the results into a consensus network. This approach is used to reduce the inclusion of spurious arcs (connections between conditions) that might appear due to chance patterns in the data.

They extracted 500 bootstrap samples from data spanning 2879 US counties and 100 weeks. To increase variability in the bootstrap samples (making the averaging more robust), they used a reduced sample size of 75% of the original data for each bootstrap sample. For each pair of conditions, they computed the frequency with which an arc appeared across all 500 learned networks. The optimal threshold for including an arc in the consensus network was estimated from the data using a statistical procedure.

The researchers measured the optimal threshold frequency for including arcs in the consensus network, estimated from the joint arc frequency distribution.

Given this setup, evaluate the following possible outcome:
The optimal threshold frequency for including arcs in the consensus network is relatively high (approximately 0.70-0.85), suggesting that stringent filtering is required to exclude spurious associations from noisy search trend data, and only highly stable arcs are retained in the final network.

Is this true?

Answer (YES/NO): NO